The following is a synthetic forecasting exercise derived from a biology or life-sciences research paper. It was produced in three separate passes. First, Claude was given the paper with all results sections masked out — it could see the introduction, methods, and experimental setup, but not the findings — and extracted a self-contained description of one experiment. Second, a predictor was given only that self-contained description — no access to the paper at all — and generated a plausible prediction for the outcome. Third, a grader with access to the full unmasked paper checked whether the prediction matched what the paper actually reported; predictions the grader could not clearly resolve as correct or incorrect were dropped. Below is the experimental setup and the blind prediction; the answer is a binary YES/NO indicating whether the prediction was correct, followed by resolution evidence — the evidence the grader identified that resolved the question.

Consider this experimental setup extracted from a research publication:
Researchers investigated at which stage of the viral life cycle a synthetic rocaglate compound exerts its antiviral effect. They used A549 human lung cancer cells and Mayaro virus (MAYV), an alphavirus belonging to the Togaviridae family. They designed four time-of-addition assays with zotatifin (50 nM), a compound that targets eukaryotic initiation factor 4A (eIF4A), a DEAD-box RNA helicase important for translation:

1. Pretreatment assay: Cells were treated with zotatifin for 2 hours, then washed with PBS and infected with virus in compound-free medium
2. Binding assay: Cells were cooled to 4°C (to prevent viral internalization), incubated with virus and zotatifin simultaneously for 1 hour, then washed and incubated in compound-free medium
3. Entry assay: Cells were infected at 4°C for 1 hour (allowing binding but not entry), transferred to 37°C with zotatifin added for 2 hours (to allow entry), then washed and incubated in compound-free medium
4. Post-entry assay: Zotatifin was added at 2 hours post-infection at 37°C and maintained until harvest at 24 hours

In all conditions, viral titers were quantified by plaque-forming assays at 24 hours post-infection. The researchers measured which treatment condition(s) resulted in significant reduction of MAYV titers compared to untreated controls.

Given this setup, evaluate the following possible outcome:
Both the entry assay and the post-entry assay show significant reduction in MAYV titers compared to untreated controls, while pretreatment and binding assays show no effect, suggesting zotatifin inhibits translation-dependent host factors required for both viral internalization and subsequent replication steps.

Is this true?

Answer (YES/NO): NO